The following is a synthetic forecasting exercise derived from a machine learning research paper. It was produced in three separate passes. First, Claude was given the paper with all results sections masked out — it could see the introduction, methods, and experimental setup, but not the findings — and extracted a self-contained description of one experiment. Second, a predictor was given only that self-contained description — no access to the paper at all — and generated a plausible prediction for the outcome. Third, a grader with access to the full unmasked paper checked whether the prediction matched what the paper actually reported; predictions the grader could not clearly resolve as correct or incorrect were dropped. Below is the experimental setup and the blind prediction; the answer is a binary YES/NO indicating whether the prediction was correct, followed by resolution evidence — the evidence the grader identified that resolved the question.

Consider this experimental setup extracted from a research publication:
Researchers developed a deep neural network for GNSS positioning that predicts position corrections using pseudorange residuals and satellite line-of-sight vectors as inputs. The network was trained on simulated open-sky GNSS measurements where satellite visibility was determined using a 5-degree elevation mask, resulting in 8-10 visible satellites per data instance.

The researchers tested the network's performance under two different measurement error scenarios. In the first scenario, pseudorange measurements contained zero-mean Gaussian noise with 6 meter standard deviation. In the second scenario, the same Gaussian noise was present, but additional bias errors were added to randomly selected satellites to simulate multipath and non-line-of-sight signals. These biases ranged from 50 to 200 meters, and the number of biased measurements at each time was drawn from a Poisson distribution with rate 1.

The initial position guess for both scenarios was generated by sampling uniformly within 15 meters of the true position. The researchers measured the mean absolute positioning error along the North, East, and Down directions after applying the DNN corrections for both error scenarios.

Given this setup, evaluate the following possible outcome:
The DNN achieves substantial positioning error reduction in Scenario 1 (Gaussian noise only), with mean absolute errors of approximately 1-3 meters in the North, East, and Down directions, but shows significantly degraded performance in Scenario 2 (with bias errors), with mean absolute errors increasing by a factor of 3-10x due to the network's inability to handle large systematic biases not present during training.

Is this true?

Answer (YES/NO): NO